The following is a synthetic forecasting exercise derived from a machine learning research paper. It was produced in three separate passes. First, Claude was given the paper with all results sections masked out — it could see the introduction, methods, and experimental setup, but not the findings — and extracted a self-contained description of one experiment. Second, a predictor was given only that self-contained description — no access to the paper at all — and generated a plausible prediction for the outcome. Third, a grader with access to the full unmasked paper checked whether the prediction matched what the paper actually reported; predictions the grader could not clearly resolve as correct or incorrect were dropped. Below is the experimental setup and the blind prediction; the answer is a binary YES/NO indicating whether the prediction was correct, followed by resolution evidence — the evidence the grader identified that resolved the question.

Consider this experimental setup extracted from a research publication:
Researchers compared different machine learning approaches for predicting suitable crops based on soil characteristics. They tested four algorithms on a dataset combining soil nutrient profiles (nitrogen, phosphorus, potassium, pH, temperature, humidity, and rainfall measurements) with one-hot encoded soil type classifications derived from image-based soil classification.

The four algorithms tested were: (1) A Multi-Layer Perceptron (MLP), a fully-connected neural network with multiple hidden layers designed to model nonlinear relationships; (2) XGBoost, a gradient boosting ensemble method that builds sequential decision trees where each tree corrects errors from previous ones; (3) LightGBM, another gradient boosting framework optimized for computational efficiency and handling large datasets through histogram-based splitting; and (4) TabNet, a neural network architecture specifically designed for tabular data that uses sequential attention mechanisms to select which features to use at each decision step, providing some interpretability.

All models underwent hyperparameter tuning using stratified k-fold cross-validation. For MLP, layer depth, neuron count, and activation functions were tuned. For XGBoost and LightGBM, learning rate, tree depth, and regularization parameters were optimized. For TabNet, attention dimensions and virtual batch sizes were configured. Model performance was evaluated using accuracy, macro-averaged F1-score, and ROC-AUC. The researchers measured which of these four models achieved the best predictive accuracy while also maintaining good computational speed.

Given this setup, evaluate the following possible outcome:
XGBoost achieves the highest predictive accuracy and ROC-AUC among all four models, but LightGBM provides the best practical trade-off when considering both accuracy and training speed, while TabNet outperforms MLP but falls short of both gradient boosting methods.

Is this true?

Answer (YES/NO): NO